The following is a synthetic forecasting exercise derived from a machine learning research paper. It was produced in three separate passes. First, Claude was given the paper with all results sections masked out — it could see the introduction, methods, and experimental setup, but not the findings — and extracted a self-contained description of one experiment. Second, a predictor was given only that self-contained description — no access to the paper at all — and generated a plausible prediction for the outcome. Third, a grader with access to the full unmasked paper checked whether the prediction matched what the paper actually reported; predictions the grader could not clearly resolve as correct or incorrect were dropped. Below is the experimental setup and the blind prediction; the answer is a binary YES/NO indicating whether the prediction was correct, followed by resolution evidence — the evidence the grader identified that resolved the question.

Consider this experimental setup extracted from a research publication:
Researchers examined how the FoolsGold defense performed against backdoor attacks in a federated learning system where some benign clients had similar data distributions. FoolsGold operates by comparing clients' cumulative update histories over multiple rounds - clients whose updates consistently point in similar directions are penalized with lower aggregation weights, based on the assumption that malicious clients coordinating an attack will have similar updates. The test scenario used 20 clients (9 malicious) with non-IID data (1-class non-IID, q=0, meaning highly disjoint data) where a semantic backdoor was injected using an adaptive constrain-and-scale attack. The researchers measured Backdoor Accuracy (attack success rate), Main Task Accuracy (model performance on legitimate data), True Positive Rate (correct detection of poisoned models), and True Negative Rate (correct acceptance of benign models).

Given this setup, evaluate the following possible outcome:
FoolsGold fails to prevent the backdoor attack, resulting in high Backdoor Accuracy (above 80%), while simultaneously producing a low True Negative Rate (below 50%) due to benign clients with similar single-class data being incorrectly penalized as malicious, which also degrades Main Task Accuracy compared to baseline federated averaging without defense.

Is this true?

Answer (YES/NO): NO